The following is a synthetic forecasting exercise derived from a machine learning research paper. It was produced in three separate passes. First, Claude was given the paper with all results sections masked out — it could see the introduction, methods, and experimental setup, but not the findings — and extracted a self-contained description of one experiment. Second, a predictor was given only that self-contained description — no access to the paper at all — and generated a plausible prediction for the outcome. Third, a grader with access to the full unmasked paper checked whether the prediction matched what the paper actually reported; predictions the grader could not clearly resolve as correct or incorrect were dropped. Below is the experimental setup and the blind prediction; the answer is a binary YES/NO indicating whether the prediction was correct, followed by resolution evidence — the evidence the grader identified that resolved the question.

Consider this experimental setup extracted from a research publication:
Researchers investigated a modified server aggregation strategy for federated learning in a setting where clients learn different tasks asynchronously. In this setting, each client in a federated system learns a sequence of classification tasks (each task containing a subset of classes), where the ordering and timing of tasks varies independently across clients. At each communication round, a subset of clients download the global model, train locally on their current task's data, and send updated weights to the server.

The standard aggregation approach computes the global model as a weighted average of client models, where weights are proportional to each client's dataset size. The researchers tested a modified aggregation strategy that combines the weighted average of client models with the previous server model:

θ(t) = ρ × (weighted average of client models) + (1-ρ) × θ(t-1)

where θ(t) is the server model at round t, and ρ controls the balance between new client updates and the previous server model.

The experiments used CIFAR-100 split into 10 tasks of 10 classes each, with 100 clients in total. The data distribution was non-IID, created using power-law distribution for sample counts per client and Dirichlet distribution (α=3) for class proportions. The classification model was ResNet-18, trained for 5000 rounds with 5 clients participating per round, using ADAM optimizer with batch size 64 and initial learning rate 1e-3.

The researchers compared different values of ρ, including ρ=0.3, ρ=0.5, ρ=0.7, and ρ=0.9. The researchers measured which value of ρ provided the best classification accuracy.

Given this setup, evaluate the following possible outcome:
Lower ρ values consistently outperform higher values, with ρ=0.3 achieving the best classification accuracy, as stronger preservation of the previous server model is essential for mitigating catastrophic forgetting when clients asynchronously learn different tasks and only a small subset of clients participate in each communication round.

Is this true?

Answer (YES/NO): NO